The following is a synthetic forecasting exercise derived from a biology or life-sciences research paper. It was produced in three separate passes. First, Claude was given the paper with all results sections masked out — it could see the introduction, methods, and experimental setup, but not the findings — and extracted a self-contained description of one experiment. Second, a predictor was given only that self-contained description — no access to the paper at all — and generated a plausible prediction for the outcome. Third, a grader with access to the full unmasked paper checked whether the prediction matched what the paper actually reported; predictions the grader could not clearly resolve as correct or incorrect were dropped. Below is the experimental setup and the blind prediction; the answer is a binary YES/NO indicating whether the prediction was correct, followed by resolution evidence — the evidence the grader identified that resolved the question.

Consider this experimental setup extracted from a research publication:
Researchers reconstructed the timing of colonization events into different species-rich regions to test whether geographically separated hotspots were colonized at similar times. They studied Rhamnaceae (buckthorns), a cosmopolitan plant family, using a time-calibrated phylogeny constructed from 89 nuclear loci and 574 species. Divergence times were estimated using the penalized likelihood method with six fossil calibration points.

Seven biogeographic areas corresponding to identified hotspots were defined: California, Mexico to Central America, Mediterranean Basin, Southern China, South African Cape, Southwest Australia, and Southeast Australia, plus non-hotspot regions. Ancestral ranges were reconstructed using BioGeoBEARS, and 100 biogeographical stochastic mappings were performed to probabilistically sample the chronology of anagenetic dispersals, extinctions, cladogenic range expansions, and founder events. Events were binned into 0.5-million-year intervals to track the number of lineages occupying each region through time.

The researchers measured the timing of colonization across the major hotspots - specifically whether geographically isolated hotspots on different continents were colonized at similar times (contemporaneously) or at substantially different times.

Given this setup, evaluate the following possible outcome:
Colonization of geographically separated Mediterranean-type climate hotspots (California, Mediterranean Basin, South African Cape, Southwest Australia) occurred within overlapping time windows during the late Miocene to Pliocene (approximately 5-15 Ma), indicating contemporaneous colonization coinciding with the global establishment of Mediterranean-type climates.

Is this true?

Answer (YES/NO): NO